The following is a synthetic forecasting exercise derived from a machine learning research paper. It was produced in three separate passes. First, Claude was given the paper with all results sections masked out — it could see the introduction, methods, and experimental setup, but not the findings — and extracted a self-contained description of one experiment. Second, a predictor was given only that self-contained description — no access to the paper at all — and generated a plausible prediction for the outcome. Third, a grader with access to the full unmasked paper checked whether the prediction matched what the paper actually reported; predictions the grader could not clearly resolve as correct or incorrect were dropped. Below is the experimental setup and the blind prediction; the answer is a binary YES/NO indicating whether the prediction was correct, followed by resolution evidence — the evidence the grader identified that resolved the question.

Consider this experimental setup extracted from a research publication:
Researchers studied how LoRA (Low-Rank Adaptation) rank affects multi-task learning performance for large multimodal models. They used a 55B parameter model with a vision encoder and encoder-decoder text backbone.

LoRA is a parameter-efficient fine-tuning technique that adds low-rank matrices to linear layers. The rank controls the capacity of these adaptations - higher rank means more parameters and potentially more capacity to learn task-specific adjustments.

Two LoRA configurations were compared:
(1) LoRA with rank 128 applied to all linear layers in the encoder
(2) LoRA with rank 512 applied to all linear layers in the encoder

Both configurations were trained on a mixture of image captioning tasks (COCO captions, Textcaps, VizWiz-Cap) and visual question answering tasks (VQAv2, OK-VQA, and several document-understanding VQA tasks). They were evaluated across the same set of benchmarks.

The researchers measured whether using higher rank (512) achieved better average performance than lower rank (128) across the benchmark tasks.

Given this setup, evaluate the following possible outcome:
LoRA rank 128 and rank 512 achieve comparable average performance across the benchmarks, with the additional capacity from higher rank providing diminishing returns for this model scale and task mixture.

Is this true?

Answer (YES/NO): YES